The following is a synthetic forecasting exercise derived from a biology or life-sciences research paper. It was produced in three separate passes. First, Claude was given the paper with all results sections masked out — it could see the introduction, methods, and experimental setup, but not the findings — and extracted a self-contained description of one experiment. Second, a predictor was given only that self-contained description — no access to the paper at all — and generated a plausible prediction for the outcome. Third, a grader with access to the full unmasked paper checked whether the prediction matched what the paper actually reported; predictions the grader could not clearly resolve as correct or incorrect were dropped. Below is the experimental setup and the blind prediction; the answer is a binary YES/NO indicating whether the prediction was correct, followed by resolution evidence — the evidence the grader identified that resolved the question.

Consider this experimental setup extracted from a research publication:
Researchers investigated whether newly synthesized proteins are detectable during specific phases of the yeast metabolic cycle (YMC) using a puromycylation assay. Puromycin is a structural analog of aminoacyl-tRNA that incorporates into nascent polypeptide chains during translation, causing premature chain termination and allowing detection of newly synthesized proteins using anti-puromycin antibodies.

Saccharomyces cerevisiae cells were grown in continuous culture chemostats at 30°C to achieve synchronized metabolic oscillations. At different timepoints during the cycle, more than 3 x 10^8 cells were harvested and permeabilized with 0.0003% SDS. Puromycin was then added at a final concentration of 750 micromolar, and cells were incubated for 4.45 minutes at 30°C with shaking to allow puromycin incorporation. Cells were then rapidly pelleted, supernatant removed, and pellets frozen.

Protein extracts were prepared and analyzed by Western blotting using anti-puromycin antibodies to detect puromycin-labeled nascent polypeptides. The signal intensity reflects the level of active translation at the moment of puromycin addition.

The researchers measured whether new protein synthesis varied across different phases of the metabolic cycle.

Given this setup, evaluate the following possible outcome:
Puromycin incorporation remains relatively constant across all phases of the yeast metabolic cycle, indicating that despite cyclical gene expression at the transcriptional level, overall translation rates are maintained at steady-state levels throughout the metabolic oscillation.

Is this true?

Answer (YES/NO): NO